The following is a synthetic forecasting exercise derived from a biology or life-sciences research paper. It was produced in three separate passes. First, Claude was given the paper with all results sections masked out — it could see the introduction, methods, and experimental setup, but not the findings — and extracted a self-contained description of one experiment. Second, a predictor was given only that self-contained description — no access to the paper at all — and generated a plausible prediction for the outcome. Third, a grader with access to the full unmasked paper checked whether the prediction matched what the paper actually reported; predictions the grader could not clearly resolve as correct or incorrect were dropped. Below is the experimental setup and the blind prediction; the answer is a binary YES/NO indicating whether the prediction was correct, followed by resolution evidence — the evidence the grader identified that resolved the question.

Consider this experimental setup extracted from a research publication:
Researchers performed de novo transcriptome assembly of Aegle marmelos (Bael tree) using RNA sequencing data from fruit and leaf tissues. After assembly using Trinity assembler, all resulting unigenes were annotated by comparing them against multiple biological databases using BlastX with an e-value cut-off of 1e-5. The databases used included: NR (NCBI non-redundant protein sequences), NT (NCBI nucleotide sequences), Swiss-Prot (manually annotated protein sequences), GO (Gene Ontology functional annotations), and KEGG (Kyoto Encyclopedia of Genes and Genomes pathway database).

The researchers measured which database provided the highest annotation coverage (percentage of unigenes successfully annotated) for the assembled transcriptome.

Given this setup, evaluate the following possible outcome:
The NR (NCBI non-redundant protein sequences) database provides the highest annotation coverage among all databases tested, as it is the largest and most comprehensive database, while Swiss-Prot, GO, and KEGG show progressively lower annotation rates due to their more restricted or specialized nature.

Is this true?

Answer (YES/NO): NO